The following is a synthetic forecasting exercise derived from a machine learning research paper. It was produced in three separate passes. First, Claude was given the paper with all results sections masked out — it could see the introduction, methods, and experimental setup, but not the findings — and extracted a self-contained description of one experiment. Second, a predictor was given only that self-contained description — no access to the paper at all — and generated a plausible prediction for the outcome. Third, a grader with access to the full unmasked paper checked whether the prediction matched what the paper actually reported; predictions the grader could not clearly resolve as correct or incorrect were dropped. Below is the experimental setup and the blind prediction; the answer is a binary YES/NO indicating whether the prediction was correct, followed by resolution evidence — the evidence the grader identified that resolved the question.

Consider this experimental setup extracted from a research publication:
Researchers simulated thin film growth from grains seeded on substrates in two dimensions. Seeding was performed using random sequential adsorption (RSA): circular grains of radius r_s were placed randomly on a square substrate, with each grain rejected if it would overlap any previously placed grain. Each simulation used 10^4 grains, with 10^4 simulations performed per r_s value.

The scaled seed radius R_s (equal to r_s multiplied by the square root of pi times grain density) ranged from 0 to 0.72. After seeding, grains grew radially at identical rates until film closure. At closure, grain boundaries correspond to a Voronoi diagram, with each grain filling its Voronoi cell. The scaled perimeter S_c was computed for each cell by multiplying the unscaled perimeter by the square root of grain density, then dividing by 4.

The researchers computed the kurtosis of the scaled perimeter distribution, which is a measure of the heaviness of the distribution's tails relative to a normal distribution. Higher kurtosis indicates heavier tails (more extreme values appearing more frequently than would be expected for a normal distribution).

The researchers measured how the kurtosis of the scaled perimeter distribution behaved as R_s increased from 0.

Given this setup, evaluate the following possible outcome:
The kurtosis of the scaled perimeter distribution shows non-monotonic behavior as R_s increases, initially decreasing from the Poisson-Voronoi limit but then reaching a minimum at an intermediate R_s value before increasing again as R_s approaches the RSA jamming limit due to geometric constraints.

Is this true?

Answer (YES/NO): NO